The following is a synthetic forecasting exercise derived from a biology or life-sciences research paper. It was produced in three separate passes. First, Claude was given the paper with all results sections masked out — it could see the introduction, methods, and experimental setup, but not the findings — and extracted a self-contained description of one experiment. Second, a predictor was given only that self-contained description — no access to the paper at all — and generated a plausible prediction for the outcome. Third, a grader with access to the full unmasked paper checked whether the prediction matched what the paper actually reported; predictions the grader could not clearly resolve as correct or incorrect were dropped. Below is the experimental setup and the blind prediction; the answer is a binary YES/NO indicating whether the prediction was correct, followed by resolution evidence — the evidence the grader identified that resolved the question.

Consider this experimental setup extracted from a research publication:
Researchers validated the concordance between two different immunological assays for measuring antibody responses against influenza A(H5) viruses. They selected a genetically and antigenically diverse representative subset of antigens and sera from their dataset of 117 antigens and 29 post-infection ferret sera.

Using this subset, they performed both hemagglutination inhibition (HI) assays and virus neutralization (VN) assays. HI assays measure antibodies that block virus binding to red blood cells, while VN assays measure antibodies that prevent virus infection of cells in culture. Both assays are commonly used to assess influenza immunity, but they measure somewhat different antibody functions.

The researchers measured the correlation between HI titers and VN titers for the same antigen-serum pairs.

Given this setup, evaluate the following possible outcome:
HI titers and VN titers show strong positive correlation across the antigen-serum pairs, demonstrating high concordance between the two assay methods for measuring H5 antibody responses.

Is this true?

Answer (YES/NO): NO